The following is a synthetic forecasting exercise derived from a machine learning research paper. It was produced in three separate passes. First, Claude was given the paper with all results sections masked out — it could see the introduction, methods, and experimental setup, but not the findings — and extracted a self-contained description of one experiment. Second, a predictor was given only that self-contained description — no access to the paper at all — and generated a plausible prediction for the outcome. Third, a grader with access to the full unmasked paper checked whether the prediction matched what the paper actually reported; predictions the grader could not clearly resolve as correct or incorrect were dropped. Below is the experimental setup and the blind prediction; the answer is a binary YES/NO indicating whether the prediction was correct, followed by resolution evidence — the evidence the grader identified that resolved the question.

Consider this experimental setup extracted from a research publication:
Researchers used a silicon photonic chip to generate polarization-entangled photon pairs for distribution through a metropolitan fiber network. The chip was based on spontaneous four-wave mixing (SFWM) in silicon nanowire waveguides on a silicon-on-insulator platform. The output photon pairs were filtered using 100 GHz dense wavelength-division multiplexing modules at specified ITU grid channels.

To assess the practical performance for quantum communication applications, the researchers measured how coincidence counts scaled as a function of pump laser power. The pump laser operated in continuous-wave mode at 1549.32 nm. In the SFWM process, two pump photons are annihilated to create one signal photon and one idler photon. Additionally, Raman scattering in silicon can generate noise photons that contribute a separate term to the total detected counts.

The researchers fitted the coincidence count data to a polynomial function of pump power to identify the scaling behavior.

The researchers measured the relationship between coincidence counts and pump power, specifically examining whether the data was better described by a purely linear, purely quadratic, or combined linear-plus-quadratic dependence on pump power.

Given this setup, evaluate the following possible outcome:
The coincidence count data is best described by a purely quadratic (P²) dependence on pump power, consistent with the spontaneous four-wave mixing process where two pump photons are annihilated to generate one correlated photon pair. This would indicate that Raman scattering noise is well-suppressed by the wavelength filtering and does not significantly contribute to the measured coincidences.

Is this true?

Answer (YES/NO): NO